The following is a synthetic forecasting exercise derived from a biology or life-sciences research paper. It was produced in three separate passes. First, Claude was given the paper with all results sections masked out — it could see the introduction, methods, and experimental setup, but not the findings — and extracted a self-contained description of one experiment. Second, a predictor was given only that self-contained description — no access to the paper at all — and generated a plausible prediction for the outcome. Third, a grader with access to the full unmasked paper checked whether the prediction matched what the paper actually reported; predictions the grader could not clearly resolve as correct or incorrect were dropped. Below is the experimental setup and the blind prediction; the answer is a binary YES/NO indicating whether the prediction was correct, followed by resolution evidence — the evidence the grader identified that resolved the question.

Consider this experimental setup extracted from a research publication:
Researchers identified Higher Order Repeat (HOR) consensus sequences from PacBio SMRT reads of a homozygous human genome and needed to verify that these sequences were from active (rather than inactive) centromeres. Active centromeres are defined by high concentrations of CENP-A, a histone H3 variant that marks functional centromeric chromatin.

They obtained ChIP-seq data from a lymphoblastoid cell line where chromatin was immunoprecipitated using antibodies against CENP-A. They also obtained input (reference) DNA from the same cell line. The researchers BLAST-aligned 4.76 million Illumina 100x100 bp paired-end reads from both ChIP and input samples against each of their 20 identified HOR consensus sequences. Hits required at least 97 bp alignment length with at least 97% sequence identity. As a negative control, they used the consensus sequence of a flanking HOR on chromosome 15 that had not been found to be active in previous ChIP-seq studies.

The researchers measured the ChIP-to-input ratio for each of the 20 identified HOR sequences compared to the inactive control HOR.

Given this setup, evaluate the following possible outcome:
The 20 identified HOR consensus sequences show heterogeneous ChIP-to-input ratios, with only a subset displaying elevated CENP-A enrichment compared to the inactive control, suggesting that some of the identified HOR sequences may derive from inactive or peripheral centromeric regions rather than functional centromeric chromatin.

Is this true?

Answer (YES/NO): NO